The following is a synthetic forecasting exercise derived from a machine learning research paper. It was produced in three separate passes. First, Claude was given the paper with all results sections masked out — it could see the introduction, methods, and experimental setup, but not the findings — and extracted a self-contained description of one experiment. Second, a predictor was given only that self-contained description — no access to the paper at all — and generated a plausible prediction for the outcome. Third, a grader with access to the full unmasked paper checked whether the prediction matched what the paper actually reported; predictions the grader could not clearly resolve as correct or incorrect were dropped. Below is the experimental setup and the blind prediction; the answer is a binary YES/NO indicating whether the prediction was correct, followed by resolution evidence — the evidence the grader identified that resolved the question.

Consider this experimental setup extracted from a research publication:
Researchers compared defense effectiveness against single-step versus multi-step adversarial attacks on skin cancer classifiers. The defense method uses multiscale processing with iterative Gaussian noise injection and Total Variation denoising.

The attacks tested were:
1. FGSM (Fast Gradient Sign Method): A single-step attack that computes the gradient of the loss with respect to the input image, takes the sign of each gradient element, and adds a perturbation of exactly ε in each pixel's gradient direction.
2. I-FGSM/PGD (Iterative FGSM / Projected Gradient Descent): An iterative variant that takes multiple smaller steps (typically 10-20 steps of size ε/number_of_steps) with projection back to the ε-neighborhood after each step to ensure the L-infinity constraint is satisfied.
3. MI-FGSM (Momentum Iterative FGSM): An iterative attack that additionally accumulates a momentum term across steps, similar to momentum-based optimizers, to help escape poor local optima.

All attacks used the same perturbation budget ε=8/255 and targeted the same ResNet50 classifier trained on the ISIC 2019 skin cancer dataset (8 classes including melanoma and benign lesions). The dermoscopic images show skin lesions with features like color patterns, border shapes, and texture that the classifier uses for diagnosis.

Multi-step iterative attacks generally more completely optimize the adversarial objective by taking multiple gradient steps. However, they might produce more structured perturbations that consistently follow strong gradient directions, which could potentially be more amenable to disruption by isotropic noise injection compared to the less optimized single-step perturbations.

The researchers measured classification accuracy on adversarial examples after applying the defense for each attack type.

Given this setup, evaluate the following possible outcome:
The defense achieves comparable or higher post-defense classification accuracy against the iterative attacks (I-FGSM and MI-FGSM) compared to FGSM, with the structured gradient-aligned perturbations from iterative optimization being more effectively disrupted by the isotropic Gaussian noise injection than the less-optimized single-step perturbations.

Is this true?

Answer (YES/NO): YES